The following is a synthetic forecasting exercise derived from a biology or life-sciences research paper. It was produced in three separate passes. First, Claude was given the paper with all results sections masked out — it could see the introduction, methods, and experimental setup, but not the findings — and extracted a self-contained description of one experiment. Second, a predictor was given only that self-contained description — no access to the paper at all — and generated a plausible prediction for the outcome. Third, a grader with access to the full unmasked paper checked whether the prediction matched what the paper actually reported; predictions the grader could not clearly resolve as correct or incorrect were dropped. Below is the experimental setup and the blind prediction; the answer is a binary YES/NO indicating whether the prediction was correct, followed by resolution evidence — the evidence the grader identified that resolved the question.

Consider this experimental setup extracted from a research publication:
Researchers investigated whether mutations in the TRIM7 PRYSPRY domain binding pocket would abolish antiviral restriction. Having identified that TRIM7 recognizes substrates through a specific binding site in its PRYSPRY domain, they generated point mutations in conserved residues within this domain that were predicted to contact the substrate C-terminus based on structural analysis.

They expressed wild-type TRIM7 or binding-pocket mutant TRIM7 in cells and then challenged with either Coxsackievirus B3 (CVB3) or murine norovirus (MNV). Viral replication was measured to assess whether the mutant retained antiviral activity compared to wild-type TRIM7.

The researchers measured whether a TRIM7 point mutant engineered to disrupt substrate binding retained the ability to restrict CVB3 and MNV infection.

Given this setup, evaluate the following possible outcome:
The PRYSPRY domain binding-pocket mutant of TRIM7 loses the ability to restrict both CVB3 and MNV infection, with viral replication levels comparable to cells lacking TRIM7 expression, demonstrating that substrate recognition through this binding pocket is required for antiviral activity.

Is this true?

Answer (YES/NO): YES